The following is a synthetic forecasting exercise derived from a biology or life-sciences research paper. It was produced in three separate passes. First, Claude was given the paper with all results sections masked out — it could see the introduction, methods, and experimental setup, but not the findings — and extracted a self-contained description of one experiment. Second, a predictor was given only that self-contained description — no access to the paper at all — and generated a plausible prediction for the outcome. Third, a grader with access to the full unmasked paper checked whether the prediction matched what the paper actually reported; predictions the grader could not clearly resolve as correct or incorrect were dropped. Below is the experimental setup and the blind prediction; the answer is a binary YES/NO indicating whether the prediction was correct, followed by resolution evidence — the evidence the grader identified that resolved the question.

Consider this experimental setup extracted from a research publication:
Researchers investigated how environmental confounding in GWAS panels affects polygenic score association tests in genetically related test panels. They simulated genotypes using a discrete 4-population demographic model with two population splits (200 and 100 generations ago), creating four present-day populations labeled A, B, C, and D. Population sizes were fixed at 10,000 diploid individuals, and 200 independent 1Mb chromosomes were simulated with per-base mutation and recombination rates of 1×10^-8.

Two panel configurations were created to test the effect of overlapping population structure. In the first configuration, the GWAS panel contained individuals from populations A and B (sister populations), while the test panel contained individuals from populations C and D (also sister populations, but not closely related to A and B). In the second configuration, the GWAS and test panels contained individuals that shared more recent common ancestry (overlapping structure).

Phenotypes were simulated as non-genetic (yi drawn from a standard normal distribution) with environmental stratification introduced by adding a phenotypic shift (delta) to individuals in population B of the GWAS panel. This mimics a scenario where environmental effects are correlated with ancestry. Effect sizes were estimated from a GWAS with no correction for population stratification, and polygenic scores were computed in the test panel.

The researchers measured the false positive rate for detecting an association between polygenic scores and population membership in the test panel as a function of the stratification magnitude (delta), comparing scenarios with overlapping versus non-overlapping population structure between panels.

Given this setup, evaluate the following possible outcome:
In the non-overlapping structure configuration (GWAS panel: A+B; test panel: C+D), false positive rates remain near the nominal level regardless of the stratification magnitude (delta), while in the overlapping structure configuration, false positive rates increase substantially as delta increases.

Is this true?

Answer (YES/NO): YES